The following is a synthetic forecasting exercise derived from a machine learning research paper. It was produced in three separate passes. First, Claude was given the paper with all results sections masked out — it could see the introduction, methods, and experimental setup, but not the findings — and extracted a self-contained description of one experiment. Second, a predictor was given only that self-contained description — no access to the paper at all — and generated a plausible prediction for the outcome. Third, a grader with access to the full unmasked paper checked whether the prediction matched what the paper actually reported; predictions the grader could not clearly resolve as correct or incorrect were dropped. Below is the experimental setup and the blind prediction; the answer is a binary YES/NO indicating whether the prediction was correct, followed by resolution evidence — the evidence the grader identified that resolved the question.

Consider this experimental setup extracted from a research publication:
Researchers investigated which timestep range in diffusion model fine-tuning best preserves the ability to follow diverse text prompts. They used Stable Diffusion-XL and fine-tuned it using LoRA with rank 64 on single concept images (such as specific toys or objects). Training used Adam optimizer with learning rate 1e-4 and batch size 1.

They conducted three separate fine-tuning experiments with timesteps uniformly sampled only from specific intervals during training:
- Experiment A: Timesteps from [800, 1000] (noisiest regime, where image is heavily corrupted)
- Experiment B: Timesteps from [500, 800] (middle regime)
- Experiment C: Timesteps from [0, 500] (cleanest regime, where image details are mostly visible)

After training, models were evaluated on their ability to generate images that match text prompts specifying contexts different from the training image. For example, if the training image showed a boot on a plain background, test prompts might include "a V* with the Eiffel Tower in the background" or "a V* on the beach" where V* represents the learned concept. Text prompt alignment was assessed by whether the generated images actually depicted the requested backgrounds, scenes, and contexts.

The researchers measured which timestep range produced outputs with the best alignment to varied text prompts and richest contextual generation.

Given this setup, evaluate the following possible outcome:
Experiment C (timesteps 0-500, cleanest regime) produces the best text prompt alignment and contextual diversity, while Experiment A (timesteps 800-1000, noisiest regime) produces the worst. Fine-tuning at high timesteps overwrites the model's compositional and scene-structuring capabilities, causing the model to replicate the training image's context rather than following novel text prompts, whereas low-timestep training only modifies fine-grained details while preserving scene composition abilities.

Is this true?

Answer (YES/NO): YES